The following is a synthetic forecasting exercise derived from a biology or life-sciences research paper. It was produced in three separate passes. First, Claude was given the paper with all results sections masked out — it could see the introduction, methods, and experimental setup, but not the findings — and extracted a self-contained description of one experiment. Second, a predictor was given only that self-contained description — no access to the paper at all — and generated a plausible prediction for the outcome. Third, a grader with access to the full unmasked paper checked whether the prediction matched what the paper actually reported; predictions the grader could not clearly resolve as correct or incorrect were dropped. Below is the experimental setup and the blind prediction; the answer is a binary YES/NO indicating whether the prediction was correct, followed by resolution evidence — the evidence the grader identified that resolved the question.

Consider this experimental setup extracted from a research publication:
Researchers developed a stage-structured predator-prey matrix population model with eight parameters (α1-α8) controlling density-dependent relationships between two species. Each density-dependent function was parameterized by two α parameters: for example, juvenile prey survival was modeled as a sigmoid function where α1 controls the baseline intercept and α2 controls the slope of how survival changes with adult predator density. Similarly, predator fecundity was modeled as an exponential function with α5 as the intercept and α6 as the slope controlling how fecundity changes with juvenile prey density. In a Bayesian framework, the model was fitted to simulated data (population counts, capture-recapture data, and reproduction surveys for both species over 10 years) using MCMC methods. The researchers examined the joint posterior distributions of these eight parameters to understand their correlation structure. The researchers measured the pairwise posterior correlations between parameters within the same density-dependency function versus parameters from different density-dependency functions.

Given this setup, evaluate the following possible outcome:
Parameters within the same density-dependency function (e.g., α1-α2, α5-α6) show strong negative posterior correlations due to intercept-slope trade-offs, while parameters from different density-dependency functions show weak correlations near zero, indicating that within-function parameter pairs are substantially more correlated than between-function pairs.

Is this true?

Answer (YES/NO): YES